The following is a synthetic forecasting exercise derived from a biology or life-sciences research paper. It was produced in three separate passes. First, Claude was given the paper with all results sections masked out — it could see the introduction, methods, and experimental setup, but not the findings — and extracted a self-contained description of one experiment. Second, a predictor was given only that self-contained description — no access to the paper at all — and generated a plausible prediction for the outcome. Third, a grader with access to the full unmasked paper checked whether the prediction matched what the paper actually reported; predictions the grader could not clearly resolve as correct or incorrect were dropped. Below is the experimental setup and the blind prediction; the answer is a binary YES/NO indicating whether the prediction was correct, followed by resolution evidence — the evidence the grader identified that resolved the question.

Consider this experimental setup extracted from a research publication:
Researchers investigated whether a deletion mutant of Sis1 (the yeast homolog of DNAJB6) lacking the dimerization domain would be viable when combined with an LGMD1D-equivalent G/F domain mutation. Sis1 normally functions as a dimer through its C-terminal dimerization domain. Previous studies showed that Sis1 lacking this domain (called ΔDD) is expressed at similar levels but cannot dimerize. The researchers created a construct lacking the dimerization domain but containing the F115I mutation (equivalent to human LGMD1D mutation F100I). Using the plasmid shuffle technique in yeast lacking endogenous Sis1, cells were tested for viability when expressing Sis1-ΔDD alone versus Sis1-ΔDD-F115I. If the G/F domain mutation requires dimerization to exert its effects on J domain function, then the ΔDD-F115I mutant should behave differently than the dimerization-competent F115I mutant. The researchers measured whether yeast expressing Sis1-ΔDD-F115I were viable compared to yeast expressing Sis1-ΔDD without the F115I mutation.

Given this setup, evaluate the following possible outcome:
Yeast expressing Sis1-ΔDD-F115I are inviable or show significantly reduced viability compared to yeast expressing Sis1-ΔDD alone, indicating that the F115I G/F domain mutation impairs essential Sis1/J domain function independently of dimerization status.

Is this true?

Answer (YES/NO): YES